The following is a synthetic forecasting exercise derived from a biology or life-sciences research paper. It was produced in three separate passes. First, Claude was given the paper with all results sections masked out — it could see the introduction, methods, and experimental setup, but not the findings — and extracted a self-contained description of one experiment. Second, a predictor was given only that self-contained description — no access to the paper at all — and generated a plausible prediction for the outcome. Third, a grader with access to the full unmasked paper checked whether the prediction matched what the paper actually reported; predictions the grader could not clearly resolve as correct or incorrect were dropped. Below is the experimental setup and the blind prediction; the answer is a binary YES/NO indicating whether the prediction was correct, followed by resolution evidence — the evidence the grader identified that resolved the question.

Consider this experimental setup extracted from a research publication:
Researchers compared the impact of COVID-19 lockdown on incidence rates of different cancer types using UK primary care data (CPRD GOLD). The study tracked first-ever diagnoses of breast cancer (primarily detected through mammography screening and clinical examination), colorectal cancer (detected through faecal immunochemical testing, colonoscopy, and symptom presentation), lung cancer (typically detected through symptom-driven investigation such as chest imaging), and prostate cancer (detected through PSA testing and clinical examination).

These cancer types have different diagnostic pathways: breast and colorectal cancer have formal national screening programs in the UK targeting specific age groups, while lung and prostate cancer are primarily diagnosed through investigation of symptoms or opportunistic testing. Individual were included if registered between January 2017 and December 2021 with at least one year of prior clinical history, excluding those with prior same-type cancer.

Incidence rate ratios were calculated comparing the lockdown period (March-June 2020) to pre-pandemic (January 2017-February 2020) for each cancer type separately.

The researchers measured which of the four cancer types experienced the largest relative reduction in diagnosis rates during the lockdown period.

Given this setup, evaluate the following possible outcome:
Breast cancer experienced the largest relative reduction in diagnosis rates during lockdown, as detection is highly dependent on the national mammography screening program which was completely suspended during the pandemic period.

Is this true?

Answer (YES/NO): YES